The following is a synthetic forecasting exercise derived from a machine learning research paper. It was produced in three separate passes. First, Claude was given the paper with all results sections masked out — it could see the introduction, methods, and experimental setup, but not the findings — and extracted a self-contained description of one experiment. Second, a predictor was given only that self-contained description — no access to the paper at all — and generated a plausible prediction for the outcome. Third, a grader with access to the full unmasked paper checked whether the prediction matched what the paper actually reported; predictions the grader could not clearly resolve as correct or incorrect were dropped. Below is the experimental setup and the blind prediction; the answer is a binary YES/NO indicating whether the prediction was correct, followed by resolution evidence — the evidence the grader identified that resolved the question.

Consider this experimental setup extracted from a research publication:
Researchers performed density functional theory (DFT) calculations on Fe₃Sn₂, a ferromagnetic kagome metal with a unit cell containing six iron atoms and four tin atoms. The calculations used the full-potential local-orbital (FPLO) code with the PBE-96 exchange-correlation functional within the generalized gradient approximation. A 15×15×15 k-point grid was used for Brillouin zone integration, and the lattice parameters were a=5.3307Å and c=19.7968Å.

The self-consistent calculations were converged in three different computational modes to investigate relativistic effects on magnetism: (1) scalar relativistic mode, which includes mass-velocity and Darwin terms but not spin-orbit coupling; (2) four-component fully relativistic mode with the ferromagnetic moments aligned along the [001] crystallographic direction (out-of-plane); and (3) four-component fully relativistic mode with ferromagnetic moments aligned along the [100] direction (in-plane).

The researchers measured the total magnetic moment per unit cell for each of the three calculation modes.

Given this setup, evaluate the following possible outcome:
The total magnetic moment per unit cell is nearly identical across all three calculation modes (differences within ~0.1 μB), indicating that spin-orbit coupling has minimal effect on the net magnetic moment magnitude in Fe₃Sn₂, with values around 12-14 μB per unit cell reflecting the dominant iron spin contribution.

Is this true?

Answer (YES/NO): NO